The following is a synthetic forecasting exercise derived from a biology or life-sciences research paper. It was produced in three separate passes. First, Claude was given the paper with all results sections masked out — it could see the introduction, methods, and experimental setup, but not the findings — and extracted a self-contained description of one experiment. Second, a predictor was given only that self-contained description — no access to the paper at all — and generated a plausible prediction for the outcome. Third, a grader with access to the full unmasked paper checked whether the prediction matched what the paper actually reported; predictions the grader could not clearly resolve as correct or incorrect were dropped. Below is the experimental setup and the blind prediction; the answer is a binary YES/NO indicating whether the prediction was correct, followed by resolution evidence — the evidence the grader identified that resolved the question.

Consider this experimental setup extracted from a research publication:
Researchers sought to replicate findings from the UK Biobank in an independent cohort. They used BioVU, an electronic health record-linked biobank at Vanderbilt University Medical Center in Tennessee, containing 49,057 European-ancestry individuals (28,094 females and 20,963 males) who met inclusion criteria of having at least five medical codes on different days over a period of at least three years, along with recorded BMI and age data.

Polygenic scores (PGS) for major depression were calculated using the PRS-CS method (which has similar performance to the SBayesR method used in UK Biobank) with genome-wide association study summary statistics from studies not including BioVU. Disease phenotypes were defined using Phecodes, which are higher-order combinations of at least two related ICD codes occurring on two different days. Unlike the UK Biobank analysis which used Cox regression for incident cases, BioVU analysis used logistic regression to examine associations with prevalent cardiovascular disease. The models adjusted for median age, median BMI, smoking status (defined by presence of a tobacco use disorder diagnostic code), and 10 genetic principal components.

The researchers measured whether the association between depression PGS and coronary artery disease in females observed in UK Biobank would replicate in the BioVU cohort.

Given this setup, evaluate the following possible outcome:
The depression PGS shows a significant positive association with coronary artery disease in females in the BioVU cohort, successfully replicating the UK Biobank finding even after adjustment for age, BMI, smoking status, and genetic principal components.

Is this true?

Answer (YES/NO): YES